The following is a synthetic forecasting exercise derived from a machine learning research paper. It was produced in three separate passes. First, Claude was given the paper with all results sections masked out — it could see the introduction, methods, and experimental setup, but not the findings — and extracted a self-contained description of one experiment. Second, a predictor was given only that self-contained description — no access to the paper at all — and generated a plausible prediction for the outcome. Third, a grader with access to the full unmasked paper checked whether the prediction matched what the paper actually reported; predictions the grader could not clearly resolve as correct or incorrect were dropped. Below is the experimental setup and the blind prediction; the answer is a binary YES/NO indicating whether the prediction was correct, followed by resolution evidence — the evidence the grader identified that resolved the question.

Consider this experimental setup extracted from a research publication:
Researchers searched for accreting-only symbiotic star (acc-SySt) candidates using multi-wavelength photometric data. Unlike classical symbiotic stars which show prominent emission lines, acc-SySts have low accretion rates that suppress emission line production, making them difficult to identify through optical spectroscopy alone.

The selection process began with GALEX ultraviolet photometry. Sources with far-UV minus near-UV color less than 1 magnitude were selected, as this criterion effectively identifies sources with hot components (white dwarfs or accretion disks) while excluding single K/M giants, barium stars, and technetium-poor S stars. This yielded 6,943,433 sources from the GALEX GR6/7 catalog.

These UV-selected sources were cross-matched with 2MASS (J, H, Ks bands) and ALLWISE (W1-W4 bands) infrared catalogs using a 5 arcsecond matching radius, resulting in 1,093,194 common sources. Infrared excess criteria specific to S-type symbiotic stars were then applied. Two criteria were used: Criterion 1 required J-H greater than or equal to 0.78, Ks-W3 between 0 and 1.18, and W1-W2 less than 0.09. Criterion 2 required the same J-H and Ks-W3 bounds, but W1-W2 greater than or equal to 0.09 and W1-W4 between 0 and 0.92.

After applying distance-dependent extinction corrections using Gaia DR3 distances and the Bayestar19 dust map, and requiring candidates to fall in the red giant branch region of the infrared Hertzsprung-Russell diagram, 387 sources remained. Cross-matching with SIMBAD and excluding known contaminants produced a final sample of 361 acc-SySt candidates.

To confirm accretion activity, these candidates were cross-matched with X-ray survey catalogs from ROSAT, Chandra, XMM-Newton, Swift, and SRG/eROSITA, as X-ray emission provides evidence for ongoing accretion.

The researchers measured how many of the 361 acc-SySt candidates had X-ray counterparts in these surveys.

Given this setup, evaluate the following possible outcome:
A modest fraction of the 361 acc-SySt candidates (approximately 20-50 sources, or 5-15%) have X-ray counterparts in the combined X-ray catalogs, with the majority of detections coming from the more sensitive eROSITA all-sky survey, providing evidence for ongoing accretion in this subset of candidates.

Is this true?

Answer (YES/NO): NO